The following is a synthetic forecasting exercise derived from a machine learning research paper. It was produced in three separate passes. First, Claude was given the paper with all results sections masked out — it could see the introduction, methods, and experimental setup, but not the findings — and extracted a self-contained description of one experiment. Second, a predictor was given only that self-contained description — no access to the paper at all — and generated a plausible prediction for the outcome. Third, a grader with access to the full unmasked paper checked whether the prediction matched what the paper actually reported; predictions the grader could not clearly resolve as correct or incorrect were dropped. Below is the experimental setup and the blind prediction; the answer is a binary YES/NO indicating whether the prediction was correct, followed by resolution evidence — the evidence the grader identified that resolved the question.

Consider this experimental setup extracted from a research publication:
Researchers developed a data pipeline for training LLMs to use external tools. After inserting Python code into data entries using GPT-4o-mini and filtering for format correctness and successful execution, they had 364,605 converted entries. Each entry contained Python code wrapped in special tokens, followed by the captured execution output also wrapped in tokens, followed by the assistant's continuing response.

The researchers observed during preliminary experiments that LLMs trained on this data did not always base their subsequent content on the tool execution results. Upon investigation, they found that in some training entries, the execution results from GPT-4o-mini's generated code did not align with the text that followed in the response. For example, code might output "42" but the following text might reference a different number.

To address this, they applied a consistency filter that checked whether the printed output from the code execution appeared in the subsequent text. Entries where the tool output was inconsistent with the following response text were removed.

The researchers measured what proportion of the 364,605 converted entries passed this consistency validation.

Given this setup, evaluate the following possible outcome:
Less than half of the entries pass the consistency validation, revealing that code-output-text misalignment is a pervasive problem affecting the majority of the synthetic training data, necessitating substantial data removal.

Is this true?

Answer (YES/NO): YES